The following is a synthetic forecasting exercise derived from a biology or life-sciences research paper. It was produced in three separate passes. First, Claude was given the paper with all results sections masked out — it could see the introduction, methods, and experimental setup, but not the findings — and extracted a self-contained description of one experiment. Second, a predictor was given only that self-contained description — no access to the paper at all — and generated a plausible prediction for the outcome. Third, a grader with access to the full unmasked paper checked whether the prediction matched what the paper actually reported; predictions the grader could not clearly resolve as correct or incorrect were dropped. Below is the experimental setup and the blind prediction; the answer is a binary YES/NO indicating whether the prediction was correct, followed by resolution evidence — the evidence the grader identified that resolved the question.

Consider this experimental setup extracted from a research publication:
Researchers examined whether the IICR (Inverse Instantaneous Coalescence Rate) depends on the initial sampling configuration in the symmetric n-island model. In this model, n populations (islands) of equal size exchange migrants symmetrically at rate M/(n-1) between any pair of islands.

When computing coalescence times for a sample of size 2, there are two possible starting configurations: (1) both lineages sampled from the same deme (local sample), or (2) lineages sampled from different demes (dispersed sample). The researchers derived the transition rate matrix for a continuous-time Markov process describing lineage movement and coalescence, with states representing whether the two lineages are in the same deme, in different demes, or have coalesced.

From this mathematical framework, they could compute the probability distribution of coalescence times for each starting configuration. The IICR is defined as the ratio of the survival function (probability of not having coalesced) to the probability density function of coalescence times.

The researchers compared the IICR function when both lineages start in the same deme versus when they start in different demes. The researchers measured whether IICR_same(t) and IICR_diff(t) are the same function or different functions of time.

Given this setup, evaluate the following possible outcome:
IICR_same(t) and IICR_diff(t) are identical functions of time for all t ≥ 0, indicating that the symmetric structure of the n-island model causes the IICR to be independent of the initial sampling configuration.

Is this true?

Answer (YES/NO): NO